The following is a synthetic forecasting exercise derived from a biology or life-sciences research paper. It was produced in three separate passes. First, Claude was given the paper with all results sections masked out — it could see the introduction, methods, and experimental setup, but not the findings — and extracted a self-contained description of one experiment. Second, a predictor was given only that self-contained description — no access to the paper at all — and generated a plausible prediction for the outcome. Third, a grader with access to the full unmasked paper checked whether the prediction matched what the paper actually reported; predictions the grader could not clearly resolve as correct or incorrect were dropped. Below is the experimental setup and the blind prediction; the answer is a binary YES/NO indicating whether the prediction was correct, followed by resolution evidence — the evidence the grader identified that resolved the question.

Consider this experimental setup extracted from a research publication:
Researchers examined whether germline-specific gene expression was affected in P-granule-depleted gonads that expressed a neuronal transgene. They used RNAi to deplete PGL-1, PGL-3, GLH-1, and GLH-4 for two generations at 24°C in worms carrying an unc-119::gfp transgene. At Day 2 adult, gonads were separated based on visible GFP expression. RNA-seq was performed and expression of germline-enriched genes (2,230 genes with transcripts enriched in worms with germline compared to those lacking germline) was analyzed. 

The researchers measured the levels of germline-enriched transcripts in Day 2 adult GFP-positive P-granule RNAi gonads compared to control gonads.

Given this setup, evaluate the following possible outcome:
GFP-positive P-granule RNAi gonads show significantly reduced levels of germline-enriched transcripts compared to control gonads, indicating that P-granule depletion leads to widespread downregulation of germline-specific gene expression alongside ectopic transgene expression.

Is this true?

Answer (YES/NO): YES